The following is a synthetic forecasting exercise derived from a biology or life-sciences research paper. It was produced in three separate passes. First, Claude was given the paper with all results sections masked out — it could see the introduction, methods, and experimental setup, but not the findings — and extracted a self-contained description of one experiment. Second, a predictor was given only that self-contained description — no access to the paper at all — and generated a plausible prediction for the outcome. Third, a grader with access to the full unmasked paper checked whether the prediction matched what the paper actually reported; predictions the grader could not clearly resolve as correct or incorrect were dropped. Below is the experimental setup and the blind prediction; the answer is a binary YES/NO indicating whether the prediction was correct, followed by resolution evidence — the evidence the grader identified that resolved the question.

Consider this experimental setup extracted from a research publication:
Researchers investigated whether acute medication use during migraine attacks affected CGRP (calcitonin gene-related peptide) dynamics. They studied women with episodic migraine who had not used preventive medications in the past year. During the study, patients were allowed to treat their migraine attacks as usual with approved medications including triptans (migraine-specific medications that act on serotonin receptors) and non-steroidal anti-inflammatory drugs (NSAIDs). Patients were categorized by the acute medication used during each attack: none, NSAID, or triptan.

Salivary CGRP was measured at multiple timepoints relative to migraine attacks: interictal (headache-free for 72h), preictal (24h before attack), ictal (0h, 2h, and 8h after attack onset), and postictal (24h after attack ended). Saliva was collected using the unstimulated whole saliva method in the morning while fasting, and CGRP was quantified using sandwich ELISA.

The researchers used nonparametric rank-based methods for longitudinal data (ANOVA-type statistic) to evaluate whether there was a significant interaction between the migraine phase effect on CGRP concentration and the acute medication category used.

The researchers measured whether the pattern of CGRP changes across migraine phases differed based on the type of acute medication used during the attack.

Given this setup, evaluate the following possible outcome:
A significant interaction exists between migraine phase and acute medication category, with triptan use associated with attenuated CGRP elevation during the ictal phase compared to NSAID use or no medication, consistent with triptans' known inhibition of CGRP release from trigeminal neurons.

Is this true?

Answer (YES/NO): NO